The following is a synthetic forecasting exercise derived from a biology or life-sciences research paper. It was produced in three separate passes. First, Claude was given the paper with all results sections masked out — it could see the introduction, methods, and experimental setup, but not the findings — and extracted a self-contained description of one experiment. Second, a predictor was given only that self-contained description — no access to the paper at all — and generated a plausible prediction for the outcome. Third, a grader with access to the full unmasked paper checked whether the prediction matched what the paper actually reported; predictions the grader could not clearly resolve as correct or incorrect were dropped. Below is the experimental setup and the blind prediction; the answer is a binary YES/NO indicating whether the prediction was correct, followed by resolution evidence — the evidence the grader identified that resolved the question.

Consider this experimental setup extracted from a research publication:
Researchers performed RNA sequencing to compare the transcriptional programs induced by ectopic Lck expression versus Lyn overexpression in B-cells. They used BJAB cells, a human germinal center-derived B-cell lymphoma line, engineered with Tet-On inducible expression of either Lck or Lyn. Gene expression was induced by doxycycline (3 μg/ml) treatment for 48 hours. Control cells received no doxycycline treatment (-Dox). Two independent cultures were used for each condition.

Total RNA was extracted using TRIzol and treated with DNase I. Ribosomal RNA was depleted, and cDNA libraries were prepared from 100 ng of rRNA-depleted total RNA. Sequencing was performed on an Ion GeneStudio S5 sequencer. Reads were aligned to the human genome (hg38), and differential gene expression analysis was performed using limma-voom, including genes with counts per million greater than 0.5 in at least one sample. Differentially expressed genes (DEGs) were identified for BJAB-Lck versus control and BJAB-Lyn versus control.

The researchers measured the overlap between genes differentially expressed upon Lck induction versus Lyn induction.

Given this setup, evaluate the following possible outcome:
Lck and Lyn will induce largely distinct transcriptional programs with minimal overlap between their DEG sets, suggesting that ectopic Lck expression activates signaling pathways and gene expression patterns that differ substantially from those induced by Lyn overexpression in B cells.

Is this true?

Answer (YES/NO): NO